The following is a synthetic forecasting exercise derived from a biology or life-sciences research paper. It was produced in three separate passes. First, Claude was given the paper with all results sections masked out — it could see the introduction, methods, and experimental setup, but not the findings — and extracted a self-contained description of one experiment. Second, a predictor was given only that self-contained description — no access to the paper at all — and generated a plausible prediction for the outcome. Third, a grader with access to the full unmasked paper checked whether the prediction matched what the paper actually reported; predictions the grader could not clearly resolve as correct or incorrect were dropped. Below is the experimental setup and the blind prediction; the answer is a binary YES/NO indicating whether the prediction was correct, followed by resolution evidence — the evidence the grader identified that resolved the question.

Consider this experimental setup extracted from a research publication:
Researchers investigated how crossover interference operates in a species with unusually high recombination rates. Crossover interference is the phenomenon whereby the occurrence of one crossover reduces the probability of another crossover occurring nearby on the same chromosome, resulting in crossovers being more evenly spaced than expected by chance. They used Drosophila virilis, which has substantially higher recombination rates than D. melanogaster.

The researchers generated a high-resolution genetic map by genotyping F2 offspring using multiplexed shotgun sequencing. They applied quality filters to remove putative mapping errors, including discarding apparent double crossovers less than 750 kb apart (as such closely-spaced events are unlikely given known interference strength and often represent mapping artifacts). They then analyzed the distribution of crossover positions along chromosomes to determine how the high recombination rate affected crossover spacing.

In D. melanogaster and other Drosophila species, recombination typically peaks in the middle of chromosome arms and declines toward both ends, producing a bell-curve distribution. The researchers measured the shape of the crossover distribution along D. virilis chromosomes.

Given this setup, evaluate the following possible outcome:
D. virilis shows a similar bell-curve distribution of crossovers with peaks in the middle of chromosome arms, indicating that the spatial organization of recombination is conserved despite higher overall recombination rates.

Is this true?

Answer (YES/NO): NO